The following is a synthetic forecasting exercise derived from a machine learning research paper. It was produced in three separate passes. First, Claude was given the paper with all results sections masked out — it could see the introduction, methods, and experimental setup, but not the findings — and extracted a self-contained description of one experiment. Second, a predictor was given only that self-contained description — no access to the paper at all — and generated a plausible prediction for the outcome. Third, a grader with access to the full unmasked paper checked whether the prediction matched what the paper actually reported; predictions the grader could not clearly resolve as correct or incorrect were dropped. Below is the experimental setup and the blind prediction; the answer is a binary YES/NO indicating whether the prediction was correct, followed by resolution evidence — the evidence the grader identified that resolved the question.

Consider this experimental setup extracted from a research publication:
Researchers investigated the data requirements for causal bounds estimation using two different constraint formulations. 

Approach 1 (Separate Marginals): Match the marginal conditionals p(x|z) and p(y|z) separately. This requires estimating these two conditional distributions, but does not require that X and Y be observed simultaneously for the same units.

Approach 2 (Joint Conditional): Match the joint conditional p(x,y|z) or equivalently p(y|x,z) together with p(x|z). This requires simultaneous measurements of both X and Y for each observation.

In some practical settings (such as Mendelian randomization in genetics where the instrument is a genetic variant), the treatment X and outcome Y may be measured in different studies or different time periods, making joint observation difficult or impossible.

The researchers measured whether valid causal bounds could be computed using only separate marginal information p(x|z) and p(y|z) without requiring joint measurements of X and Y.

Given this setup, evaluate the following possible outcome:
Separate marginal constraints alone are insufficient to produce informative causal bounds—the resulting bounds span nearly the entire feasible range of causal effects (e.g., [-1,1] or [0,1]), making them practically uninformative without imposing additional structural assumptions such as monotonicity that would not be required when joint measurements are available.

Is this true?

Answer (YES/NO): NO